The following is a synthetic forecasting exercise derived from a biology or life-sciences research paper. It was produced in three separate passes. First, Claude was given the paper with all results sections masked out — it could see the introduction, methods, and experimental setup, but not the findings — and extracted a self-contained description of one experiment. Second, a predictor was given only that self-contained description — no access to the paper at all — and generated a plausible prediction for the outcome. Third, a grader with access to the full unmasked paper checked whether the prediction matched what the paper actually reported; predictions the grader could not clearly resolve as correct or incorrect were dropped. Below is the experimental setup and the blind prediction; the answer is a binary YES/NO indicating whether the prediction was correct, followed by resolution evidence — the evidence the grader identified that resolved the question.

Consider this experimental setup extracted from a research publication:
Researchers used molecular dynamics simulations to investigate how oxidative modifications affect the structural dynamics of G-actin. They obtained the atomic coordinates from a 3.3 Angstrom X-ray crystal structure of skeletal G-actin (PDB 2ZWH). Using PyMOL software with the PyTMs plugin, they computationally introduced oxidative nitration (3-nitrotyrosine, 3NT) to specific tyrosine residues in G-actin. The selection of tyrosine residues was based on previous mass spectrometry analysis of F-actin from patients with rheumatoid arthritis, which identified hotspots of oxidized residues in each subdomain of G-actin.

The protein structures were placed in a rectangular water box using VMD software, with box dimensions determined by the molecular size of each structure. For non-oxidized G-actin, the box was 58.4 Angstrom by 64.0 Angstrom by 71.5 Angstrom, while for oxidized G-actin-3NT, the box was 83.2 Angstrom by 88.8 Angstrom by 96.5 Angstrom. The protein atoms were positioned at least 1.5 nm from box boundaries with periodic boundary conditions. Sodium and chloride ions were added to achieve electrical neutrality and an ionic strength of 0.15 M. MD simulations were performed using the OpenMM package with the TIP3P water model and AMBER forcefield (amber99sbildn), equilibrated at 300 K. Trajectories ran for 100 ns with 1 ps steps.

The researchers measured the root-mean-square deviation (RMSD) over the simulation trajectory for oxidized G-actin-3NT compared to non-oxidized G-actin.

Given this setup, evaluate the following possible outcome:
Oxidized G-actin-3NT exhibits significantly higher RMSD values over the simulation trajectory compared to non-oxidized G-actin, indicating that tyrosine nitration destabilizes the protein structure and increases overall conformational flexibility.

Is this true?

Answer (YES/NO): YES